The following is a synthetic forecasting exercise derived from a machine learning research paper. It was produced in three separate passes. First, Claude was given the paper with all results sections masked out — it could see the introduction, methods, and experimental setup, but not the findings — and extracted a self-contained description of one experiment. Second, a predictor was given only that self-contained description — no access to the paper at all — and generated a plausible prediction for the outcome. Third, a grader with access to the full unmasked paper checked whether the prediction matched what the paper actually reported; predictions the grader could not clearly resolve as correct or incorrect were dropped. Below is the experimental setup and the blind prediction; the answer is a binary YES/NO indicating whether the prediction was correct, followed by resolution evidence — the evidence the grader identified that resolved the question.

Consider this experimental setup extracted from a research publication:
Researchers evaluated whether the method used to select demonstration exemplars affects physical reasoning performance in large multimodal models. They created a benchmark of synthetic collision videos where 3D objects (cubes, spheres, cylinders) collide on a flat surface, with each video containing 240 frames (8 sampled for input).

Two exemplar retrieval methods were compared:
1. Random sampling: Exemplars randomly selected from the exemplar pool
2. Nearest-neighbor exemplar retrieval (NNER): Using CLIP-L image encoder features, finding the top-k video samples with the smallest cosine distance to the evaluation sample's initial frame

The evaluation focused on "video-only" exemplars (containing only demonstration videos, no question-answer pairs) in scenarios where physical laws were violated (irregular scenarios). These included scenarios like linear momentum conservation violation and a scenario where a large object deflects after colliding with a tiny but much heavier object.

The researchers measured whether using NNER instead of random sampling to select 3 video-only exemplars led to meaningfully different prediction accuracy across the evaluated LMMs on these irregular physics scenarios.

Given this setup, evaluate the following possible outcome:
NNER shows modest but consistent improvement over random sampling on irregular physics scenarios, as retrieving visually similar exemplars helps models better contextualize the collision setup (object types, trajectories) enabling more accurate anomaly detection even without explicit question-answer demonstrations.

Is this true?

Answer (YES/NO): NO